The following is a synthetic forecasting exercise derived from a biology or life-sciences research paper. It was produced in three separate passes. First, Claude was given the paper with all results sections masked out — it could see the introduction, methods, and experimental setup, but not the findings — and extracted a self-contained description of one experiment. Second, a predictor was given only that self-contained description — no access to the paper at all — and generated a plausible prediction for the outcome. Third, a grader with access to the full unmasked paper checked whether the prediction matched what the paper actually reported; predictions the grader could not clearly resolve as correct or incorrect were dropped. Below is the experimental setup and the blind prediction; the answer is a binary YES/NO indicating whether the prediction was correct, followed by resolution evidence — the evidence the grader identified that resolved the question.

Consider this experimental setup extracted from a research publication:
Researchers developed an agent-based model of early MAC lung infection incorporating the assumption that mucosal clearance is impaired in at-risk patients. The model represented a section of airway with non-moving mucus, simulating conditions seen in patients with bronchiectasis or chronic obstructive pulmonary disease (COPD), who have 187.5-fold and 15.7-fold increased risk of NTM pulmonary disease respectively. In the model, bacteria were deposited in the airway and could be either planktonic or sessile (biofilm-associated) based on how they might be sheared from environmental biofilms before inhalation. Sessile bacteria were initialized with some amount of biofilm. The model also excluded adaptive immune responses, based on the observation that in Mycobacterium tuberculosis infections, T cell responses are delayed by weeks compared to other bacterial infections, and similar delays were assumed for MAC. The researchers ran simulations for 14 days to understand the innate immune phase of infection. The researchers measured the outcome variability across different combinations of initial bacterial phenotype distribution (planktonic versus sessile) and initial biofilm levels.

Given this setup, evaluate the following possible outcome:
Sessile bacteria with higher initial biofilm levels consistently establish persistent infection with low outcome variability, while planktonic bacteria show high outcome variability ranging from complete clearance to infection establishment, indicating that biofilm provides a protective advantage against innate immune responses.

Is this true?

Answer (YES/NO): NO